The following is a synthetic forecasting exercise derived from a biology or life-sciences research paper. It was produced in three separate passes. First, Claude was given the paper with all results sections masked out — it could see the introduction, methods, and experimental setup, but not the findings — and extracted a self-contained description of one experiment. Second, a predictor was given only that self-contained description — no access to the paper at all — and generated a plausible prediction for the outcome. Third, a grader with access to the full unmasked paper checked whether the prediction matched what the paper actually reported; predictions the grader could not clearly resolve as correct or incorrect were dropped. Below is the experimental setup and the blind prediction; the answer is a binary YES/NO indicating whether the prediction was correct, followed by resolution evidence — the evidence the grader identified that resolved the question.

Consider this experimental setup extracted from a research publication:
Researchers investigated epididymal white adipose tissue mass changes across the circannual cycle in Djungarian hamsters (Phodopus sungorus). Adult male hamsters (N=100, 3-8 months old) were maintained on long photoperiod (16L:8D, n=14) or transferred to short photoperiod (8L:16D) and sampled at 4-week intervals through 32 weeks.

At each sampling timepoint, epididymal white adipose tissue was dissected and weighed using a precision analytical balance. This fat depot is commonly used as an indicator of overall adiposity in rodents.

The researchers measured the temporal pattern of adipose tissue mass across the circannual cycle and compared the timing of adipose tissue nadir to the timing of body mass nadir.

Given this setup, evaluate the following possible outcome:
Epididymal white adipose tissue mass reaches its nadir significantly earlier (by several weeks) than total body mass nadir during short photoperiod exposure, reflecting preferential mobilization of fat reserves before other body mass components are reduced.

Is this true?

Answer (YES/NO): NO